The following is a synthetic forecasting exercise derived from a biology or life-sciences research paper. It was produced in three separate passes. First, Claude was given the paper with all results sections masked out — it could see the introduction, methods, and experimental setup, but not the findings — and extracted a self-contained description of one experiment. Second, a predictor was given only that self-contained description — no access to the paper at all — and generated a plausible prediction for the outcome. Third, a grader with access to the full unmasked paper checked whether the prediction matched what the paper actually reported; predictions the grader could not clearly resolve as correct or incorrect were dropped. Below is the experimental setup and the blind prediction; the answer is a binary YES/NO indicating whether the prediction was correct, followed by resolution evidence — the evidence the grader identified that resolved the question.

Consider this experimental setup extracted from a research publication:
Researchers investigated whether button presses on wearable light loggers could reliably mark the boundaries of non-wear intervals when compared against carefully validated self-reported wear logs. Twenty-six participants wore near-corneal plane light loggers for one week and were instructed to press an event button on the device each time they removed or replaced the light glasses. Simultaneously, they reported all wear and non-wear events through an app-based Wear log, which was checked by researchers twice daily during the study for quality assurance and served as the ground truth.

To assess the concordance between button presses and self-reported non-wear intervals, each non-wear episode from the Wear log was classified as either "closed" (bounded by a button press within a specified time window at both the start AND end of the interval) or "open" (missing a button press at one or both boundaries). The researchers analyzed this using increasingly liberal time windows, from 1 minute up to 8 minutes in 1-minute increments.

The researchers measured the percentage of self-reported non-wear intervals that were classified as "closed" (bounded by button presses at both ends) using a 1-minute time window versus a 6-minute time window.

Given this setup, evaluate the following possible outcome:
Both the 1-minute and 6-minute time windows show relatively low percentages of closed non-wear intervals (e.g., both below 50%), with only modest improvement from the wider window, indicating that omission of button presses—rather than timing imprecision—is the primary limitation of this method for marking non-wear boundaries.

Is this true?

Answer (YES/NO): NO